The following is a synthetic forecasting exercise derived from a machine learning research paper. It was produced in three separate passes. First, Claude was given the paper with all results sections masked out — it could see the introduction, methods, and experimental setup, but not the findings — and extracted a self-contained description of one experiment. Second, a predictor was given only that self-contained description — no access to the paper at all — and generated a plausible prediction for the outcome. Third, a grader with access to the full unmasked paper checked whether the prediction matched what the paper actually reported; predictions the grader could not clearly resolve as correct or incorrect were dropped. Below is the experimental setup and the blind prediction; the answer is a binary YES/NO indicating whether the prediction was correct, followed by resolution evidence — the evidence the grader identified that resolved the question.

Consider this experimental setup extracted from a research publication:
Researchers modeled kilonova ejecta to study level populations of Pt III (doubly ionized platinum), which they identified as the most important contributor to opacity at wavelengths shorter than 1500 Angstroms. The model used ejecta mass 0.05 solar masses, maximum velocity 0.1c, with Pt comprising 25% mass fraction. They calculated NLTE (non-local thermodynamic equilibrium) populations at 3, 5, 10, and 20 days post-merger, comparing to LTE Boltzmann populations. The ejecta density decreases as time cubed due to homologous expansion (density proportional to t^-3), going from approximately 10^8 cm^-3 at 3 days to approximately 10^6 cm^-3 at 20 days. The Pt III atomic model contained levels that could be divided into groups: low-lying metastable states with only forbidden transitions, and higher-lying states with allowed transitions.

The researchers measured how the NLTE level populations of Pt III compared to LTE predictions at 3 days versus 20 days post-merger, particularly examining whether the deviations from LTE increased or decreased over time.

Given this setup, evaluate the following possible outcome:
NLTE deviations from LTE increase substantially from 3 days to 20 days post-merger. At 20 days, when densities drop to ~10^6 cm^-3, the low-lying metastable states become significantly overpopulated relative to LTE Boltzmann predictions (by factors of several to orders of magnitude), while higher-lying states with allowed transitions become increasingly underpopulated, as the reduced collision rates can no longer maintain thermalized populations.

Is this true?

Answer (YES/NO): NO